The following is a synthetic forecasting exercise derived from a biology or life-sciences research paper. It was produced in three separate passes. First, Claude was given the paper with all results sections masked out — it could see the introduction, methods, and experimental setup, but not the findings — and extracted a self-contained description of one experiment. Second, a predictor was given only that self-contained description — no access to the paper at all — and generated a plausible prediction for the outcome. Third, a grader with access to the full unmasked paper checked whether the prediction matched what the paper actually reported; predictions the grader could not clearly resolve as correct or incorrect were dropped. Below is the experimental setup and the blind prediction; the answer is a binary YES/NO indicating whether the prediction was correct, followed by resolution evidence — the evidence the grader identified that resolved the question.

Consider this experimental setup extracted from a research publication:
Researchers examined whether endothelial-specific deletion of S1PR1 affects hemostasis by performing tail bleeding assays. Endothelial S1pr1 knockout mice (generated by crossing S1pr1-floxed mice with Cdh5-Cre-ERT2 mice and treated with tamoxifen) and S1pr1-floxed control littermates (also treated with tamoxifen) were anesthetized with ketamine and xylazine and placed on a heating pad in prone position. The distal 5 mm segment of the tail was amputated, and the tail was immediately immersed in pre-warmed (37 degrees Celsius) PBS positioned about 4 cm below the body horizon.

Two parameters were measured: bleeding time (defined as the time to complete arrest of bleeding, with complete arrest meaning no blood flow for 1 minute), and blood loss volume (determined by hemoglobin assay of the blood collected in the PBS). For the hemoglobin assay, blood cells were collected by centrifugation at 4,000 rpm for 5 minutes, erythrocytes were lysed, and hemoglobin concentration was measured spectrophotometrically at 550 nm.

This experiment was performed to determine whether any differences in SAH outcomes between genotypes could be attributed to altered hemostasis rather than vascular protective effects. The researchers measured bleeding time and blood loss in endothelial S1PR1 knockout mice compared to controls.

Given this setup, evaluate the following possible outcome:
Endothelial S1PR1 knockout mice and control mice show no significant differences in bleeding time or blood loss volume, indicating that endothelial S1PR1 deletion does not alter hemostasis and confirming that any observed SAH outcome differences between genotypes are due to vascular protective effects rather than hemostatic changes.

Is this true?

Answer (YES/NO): YES